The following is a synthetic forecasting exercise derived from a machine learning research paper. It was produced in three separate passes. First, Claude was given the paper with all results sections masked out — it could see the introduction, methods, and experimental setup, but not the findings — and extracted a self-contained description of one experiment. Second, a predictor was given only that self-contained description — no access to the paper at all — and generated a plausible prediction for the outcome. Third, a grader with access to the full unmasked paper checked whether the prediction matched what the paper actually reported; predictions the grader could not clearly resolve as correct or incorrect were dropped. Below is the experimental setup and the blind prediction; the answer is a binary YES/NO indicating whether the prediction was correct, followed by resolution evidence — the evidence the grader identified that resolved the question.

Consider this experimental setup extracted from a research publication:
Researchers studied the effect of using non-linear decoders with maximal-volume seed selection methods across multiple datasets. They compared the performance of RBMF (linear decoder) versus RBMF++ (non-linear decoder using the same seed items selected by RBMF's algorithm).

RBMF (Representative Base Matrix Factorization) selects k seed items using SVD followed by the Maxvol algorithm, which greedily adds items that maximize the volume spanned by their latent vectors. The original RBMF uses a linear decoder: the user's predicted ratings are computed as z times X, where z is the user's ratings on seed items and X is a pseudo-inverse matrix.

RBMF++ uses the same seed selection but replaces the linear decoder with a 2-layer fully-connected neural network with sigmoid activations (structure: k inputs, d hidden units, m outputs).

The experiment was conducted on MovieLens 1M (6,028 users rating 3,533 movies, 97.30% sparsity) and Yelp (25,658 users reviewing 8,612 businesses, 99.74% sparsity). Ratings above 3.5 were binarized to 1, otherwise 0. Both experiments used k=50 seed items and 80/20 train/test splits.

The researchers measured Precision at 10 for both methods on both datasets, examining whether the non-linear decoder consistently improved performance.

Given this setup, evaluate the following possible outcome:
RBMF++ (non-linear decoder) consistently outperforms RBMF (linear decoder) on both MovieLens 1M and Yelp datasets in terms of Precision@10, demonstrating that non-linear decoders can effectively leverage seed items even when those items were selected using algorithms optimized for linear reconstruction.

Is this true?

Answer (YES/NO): NO